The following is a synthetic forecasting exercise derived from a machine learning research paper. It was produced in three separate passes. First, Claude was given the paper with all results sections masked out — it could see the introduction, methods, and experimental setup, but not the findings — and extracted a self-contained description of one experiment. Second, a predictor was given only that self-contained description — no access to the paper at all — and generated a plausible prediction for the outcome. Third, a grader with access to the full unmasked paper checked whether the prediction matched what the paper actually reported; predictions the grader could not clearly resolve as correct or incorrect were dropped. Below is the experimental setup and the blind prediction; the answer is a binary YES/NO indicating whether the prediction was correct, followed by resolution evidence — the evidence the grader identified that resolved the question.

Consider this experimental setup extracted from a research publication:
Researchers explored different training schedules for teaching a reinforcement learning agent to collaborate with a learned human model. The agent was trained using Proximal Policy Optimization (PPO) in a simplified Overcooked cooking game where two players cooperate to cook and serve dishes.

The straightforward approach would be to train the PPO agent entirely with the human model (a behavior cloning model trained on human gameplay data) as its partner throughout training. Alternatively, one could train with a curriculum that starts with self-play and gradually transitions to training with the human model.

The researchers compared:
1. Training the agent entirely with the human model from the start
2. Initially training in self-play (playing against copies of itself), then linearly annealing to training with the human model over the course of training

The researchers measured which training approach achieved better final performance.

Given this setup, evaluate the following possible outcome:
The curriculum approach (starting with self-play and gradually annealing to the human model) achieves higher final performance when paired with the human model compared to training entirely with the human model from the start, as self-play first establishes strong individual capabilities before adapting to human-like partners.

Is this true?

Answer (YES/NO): YES